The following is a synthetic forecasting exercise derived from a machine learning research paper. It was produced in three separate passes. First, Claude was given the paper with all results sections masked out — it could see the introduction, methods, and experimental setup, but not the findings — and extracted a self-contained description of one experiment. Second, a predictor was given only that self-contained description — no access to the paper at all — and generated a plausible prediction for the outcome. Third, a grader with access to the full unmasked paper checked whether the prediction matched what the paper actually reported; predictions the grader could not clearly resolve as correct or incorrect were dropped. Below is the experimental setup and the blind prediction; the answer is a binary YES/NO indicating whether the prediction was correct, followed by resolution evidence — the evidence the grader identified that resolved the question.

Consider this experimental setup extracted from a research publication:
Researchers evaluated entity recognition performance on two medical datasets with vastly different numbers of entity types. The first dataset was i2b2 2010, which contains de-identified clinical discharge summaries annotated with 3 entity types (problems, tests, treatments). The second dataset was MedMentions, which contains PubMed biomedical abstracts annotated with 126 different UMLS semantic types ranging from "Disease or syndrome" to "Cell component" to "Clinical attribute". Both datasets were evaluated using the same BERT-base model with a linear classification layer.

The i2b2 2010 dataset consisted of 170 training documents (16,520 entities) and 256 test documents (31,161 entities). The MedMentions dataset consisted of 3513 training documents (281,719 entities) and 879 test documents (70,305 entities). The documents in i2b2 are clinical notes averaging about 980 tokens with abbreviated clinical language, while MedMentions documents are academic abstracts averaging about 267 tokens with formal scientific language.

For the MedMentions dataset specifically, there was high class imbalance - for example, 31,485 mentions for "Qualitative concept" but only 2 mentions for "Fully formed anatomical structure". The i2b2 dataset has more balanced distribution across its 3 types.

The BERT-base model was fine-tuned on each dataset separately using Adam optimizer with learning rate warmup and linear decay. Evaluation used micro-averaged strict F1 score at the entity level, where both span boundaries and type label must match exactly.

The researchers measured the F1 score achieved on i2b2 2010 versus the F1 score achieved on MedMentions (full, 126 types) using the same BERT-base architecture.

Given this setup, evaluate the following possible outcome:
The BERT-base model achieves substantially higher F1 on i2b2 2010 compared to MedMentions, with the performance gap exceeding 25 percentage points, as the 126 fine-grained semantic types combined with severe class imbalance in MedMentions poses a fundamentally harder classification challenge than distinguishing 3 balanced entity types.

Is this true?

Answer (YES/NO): YES